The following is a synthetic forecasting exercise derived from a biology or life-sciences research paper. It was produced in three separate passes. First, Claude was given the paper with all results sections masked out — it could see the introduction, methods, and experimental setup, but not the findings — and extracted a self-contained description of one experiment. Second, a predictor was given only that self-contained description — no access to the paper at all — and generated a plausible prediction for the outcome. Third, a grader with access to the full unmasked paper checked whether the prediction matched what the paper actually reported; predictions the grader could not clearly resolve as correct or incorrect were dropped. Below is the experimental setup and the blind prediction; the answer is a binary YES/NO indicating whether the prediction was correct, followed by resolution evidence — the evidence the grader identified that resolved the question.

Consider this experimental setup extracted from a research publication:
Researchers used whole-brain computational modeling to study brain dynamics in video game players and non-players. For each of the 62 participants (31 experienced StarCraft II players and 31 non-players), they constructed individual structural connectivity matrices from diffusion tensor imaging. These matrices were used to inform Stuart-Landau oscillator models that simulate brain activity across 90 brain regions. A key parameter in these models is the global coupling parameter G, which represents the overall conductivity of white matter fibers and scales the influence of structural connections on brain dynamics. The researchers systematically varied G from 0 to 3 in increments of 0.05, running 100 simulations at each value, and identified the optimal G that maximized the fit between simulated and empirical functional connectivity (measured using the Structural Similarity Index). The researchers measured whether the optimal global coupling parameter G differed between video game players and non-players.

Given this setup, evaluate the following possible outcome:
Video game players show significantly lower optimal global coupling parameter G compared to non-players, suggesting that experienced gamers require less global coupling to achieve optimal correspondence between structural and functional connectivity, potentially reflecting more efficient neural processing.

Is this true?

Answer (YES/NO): NO